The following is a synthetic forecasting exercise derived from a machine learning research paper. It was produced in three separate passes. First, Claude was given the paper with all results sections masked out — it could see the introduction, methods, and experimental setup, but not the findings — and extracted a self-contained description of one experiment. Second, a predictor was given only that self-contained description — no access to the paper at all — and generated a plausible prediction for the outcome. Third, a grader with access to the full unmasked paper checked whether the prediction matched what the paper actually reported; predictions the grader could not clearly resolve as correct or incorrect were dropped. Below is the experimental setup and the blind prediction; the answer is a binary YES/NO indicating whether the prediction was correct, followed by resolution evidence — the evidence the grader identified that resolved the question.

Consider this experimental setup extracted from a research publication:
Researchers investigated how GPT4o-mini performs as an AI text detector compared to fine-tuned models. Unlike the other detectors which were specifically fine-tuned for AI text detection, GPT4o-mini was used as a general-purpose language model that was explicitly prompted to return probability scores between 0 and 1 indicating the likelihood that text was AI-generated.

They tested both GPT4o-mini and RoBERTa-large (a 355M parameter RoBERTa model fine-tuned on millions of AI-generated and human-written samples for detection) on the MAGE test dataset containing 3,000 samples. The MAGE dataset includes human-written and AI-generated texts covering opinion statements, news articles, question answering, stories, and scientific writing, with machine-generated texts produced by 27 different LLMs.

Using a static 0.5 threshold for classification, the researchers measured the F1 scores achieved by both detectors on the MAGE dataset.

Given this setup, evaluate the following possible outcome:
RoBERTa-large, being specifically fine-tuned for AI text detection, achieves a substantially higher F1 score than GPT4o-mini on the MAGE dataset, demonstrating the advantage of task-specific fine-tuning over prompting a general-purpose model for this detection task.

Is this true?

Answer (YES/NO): YES